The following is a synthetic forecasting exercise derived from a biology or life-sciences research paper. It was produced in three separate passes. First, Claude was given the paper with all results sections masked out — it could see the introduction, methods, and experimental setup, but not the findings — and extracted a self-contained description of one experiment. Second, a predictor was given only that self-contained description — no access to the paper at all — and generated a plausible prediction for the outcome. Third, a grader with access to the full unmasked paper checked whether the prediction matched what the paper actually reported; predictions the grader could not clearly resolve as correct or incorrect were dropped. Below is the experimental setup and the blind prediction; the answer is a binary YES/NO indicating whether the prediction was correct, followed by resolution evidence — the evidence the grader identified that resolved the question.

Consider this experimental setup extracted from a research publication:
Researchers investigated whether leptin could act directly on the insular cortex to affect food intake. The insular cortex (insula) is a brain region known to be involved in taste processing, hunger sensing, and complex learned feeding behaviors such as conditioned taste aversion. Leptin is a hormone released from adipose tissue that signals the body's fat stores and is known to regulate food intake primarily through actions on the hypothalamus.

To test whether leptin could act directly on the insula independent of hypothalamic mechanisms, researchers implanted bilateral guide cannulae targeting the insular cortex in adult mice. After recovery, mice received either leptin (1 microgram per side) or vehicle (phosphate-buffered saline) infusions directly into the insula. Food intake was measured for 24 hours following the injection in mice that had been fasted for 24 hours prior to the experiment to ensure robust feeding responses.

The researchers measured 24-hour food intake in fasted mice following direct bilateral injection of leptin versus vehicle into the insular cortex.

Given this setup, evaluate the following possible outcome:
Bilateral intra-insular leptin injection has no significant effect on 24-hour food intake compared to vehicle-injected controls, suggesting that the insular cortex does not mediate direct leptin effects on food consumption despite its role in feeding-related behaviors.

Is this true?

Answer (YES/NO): NO